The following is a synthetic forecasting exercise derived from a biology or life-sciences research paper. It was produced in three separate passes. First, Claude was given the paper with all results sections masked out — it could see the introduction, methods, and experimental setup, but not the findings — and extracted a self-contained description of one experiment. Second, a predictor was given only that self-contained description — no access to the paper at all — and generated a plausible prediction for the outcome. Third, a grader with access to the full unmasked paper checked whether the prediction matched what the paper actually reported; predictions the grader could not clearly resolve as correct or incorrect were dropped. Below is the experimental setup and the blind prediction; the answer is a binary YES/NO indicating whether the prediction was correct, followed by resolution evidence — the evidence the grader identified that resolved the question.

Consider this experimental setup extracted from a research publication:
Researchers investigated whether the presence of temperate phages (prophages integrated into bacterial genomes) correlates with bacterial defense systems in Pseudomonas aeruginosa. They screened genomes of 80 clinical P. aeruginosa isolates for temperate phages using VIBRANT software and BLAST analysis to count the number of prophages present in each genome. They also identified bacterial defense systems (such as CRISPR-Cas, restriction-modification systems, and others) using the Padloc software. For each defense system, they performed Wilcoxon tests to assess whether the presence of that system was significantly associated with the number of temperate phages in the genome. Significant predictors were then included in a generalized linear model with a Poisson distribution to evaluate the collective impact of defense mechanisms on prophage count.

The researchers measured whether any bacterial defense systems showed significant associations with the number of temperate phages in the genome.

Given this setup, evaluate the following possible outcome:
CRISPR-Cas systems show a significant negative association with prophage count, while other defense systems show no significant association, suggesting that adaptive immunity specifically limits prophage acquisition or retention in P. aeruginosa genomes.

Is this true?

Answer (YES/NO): NO